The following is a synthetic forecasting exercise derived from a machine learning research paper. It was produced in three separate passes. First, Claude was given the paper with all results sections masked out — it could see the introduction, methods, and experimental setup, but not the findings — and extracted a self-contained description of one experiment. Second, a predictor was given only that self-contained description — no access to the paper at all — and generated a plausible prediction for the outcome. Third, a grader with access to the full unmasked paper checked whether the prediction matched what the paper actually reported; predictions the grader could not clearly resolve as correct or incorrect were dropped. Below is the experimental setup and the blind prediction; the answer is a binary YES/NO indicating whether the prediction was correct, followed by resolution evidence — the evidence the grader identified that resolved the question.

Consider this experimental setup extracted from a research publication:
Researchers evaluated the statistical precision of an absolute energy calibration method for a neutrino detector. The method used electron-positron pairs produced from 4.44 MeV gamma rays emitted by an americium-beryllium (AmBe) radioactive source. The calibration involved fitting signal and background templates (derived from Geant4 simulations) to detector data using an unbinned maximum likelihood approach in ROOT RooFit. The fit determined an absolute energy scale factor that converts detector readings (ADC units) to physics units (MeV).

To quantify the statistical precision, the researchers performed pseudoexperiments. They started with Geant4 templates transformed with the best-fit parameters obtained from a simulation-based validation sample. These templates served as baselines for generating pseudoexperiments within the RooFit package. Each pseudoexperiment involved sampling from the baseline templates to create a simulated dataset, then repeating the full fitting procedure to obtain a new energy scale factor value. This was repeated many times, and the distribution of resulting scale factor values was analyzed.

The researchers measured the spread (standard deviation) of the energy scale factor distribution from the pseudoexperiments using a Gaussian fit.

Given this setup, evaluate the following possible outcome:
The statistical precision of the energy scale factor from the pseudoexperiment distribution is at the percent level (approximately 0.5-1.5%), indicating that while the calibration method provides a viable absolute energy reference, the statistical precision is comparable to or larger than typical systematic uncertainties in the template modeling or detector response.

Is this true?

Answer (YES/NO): NO